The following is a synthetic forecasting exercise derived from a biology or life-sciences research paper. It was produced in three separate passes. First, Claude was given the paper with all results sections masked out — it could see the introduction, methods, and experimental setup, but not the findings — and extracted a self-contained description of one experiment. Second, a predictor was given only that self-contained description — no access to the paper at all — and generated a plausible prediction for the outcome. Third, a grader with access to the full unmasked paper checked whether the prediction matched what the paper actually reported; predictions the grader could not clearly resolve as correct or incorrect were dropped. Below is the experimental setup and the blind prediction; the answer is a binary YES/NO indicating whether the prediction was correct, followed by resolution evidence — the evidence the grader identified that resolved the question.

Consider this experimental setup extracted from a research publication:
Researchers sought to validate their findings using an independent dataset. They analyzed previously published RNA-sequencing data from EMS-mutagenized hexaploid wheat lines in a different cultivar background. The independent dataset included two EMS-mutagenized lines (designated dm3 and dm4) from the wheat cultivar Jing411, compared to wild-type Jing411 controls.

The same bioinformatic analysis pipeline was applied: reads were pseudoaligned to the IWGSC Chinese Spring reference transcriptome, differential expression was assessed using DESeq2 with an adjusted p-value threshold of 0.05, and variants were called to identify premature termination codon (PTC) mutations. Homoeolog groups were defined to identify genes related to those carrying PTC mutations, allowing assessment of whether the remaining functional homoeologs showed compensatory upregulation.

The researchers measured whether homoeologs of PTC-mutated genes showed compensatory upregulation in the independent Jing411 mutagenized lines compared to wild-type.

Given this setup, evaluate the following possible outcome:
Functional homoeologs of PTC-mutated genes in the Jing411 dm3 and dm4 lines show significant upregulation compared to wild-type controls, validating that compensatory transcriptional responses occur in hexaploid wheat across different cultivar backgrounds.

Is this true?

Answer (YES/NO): NO